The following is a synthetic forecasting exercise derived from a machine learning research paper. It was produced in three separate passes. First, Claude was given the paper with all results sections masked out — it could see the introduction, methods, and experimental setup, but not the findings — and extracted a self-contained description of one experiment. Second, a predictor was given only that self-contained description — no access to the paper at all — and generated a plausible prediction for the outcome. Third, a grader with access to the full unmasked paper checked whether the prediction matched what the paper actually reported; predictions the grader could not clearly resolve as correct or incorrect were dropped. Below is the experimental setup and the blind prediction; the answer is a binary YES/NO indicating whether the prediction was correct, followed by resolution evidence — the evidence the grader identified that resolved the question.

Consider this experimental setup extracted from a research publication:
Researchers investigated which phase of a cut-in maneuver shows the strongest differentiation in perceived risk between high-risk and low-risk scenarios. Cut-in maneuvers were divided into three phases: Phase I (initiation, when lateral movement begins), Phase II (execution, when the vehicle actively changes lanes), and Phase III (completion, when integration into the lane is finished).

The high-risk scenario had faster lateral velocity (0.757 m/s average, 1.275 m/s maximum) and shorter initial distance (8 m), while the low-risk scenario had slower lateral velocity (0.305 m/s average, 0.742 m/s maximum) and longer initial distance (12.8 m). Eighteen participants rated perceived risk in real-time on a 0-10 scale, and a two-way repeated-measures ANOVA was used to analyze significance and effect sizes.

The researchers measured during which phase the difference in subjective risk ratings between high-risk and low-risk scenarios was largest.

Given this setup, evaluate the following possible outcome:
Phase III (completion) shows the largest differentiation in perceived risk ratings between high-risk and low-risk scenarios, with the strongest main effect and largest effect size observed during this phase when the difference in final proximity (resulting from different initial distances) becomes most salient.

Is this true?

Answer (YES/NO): NO